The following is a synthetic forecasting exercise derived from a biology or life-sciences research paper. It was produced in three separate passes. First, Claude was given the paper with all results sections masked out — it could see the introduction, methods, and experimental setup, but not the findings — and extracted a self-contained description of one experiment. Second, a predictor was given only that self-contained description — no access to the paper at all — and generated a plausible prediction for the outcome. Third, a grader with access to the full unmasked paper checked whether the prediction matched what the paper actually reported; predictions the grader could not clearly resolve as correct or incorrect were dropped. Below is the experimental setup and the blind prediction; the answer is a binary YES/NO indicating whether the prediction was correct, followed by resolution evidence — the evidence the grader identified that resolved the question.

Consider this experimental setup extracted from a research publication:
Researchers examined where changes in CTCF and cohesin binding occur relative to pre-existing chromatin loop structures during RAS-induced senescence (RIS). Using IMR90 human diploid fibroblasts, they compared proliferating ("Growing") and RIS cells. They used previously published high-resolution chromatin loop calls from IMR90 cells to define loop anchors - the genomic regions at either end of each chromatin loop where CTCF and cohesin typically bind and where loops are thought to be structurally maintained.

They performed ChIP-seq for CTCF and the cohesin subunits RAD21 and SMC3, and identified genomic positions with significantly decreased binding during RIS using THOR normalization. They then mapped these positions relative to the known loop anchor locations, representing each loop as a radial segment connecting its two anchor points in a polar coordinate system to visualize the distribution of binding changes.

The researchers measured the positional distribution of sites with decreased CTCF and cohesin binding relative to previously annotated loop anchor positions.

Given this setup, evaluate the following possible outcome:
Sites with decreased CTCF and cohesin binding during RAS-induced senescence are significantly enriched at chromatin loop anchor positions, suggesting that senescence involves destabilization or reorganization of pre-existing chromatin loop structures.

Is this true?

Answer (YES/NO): NO